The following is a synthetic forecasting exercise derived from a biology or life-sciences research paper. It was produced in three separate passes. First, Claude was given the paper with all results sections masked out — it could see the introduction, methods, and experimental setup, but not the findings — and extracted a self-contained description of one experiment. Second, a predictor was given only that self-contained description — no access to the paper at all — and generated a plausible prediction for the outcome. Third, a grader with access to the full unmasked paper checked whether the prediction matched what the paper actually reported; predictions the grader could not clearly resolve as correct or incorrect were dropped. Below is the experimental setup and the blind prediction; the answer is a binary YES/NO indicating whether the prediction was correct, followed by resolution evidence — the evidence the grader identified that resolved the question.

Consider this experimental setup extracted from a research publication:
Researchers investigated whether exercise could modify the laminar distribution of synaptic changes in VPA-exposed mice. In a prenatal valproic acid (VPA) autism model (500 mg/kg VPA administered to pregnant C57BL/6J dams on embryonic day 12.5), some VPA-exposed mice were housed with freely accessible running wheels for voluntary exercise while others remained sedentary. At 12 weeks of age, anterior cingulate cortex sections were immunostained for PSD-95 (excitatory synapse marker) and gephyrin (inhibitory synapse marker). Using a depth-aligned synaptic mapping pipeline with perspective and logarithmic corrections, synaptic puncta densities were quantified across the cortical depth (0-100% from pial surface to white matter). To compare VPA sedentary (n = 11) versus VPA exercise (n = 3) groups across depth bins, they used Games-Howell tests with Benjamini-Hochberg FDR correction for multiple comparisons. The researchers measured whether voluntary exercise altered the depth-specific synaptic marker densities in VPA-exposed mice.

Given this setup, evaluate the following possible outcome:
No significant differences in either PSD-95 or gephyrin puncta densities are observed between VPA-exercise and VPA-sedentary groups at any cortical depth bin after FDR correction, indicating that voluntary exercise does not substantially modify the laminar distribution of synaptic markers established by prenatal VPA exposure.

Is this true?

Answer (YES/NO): NO